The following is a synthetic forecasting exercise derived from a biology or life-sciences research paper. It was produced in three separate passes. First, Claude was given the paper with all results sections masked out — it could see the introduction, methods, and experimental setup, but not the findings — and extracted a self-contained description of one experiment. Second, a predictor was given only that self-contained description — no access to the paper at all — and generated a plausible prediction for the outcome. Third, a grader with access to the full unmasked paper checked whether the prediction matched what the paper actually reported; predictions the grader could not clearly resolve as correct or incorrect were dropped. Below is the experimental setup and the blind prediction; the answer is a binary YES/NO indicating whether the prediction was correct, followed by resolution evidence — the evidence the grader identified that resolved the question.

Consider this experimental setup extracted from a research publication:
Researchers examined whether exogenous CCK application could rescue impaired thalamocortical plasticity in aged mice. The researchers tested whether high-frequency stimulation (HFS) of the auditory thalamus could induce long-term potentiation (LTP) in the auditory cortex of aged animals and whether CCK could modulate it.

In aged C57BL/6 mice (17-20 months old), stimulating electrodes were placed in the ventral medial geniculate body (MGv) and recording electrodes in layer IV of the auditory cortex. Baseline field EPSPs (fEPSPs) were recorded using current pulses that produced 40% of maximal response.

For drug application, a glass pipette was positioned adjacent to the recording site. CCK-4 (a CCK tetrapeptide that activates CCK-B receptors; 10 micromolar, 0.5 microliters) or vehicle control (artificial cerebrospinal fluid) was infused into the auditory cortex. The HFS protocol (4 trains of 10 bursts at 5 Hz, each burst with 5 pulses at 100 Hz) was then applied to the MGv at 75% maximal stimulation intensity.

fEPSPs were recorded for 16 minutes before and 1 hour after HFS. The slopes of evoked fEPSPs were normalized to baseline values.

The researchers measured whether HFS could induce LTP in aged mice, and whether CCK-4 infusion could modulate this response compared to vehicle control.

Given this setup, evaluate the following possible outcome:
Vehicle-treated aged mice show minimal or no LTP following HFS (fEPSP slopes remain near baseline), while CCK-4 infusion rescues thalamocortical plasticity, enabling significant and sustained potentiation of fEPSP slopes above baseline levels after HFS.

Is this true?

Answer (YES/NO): YES